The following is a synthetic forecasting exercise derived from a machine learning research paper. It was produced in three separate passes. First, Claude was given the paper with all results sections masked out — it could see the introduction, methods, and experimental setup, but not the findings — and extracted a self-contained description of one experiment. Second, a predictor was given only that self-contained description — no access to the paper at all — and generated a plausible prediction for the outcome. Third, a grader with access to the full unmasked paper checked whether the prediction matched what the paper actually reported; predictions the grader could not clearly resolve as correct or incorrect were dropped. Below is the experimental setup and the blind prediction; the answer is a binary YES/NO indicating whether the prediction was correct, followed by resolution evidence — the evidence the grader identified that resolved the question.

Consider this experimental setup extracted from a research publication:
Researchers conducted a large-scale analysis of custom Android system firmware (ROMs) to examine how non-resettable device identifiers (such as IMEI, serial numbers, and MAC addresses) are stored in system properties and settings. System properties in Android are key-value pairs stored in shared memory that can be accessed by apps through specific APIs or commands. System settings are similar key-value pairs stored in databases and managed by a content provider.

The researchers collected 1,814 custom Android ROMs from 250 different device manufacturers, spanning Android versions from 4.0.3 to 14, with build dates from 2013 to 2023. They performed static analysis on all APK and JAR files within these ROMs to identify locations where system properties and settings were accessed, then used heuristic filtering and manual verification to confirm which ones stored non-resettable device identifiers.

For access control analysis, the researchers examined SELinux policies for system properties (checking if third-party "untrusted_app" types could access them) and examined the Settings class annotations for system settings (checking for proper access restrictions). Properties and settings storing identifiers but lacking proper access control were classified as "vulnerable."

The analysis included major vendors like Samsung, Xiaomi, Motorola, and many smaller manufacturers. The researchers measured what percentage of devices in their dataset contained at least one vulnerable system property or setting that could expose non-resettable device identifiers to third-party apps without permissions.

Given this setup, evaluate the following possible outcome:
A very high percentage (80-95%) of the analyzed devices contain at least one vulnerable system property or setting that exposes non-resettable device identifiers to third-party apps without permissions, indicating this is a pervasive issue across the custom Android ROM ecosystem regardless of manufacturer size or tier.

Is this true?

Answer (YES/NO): NO